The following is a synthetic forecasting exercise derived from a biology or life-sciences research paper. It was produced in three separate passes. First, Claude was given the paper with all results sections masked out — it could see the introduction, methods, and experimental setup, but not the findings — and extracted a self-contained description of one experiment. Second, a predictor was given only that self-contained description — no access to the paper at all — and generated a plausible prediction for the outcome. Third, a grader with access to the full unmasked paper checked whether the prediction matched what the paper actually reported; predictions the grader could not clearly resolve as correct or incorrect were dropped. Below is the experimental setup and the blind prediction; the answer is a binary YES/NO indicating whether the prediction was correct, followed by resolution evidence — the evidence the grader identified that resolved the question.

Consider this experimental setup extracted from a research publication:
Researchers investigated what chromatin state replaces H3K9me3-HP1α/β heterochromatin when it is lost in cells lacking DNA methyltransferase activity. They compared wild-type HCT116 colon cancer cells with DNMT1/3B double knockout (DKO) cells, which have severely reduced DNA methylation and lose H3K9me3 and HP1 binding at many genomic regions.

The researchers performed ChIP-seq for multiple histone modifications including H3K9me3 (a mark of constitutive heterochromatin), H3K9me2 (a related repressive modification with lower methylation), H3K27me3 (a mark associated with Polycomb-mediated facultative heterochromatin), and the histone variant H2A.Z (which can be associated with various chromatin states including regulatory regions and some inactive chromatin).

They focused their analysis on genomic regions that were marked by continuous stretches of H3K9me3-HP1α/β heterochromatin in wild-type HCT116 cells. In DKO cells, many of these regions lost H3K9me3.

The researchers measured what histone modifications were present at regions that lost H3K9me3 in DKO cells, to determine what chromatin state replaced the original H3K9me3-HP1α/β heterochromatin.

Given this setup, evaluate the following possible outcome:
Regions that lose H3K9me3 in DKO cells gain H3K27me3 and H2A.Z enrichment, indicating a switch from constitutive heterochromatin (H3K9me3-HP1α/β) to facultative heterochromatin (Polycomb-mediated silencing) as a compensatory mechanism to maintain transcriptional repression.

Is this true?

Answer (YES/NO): NO